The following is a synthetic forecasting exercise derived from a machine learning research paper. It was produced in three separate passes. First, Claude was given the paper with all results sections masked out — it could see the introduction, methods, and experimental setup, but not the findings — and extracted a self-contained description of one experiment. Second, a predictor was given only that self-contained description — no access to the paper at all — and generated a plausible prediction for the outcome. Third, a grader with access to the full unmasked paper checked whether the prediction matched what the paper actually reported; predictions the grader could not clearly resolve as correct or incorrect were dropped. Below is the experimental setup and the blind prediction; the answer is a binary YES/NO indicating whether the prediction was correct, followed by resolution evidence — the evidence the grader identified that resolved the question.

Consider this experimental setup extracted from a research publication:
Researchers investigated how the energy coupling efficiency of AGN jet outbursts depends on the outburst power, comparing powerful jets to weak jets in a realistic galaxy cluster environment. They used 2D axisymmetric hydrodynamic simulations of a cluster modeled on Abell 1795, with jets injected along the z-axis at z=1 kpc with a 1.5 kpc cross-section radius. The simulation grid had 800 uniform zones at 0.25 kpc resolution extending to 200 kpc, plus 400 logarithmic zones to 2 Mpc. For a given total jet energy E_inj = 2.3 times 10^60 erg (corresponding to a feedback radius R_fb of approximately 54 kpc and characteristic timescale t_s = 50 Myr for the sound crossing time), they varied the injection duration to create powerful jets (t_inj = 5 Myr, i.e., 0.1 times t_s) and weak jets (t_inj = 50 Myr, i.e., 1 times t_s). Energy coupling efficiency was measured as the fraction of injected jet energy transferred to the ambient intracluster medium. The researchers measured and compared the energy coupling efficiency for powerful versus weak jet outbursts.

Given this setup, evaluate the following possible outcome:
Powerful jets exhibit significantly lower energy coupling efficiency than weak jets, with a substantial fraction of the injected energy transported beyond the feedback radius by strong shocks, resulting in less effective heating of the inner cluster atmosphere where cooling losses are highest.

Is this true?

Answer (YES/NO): NO